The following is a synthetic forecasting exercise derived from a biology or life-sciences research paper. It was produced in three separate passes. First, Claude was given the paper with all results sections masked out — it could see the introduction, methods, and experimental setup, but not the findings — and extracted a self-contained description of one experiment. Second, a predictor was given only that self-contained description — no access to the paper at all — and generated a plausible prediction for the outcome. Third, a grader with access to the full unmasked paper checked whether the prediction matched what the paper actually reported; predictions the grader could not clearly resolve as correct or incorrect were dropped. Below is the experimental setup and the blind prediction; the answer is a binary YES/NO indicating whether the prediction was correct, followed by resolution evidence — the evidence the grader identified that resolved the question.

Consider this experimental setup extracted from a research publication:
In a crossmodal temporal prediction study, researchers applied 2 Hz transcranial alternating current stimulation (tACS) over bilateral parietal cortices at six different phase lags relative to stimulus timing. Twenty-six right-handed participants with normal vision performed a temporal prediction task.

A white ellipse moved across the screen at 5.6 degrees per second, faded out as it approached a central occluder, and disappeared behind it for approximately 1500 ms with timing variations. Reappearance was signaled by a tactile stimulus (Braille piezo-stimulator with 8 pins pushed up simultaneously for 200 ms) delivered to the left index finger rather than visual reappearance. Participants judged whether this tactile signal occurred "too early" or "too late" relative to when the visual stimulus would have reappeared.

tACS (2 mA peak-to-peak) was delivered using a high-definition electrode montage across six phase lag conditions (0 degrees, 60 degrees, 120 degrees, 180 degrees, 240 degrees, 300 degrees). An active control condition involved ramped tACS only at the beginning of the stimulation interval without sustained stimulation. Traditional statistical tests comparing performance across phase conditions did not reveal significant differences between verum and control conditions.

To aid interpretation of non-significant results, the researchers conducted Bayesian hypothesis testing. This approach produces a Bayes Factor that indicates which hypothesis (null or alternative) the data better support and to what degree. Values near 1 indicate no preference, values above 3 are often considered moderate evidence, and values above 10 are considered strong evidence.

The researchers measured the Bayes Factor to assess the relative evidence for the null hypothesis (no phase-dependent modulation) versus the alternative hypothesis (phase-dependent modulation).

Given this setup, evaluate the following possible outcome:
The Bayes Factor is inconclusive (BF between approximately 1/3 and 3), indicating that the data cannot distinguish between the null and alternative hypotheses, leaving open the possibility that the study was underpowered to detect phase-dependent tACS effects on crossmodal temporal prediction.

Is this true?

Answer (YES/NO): NO